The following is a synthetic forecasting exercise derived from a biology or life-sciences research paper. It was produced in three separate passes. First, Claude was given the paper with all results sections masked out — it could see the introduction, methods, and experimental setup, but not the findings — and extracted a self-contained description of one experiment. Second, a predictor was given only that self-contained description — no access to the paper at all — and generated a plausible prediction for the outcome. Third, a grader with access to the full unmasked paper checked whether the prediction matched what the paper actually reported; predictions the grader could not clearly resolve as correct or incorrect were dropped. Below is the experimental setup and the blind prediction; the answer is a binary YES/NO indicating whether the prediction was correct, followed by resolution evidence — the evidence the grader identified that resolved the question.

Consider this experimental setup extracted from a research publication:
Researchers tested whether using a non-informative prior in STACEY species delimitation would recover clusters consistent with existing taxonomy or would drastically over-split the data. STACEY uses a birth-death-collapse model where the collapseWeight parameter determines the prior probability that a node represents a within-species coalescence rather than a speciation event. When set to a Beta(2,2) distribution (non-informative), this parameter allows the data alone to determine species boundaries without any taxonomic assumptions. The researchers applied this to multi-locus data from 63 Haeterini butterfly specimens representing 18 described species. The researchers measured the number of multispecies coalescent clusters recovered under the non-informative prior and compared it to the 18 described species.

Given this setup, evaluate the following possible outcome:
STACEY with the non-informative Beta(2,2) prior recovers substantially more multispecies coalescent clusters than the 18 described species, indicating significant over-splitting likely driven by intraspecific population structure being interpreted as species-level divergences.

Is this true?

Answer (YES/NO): YES